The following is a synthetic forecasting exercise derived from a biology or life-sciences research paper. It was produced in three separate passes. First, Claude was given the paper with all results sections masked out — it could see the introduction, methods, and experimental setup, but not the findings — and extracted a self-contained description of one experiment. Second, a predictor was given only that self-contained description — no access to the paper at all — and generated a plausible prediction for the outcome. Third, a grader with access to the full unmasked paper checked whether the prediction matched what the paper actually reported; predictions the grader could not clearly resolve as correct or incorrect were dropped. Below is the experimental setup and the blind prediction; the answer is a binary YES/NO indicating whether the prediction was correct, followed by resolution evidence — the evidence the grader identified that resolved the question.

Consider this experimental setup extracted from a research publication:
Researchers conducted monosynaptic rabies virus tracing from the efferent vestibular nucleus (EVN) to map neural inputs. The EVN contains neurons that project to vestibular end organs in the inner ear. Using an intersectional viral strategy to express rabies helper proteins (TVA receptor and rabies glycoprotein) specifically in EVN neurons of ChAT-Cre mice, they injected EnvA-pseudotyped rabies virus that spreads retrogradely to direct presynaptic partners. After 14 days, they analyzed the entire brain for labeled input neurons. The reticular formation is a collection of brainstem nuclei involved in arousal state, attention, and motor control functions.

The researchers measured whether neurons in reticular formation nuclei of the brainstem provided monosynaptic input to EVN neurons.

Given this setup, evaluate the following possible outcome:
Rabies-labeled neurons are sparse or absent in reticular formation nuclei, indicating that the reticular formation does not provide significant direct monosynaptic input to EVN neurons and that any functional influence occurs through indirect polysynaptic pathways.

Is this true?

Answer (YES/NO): NO